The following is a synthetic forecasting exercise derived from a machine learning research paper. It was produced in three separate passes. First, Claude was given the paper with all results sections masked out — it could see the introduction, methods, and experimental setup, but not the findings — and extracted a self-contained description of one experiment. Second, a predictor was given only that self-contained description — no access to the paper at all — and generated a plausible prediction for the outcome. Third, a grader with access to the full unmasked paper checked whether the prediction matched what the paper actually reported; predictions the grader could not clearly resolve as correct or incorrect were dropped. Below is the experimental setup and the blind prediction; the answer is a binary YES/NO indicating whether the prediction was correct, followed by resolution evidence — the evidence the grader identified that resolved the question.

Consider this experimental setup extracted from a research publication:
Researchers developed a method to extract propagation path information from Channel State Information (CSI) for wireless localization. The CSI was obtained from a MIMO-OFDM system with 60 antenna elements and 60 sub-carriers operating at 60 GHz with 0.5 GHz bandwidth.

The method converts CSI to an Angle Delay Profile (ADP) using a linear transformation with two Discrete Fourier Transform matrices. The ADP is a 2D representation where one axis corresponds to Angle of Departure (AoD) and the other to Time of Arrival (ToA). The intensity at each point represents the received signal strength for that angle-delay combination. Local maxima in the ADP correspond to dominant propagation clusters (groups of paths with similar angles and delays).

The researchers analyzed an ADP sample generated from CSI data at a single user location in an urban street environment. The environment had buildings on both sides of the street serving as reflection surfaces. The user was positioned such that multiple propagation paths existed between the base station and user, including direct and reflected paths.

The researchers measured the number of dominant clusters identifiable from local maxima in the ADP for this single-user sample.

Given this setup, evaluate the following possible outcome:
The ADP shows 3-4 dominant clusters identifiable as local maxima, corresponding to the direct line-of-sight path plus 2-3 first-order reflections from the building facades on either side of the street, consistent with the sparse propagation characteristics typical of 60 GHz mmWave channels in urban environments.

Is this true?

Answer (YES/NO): NO